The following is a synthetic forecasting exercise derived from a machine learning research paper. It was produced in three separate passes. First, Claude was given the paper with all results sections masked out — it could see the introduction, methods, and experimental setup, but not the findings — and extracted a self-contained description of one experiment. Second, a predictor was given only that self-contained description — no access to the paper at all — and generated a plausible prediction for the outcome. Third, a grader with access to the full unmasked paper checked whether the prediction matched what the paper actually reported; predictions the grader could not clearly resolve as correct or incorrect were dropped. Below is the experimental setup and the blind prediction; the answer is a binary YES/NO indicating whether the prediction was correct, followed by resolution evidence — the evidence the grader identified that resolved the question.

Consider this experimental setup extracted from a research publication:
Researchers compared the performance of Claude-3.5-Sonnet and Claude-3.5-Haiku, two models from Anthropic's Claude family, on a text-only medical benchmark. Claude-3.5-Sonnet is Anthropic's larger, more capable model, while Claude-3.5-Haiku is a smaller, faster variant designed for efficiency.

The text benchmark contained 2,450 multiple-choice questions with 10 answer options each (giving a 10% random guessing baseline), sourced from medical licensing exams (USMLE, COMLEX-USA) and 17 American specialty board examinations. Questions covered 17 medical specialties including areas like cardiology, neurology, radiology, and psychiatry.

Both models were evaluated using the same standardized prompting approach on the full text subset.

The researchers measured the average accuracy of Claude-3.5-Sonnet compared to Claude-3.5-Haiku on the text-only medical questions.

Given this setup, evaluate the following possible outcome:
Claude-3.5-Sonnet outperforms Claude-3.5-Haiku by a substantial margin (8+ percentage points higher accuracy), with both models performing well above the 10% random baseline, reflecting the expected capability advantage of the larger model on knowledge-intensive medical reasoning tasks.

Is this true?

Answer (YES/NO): NO